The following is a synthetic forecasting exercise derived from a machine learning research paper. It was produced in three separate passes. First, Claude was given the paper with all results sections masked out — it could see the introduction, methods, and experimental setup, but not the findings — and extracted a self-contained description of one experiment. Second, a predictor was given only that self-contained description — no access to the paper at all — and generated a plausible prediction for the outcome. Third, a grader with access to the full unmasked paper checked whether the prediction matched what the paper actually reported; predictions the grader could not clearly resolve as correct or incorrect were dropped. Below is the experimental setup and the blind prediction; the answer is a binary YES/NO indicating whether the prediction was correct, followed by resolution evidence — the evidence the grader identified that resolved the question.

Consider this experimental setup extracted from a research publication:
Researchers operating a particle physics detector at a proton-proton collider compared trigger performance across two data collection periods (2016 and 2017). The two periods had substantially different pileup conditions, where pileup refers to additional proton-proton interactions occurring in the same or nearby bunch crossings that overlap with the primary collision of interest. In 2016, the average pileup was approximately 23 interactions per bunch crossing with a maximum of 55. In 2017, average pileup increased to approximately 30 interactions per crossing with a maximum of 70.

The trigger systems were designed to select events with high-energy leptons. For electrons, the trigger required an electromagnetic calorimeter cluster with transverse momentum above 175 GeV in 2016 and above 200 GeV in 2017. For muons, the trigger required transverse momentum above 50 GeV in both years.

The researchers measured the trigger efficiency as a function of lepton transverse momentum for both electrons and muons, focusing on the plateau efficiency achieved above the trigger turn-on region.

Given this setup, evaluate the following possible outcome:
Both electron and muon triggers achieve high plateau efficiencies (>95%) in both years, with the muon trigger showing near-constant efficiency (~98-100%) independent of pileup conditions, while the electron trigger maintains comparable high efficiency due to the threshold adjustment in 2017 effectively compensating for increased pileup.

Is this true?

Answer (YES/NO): YES